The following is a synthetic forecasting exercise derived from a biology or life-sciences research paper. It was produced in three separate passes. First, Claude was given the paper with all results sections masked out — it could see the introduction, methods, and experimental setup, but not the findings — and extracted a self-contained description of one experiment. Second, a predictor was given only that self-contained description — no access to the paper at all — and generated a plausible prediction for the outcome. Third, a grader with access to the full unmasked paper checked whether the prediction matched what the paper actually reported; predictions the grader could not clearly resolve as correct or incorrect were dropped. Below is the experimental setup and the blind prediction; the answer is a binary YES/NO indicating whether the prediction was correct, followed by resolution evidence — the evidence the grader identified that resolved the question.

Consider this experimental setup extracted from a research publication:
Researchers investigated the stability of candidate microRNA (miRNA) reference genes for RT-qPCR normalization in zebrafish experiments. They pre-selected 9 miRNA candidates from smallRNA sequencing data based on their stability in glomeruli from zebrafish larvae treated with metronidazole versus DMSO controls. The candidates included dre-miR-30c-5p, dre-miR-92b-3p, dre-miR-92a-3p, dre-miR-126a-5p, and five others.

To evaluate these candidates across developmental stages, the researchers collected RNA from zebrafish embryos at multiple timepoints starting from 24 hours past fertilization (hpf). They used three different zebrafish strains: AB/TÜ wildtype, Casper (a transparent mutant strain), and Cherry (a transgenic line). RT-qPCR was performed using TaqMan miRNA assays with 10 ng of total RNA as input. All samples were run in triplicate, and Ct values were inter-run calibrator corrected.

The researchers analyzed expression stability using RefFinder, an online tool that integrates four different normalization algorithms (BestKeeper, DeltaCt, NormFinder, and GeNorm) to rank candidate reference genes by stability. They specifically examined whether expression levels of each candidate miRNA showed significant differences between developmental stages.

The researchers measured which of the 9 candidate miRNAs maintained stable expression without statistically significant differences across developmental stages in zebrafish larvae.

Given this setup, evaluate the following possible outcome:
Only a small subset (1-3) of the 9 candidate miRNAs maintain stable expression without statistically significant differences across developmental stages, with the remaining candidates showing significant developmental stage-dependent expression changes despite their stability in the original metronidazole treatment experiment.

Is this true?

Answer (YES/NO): YES